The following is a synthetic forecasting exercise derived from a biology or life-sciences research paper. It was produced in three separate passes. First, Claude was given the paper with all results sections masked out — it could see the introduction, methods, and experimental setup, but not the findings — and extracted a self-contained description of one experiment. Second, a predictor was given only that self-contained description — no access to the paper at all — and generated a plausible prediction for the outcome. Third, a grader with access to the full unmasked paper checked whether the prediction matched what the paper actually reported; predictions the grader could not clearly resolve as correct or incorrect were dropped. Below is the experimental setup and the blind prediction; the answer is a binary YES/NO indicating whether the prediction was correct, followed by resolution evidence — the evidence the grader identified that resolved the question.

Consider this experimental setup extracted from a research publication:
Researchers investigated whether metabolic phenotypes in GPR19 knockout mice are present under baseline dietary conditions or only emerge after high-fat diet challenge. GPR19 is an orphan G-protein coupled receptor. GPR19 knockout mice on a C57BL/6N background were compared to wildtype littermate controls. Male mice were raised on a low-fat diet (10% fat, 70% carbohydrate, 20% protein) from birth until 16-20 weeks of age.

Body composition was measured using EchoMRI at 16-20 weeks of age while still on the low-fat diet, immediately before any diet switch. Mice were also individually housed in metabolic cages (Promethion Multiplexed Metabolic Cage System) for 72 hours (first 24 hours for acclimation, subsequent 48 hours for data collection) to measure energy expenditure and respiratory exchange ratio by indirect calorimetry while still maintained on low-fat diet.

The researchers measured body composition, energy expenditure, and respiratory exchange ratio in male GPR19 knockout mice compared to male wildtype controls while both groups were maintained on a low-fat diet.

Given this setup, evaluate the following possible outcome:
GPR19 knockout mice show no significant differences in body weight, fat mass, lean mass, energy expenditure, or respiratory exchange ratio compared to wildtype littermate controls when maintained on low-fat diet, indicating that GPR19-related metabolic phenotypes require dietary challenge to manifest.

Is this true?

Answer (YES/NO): NO